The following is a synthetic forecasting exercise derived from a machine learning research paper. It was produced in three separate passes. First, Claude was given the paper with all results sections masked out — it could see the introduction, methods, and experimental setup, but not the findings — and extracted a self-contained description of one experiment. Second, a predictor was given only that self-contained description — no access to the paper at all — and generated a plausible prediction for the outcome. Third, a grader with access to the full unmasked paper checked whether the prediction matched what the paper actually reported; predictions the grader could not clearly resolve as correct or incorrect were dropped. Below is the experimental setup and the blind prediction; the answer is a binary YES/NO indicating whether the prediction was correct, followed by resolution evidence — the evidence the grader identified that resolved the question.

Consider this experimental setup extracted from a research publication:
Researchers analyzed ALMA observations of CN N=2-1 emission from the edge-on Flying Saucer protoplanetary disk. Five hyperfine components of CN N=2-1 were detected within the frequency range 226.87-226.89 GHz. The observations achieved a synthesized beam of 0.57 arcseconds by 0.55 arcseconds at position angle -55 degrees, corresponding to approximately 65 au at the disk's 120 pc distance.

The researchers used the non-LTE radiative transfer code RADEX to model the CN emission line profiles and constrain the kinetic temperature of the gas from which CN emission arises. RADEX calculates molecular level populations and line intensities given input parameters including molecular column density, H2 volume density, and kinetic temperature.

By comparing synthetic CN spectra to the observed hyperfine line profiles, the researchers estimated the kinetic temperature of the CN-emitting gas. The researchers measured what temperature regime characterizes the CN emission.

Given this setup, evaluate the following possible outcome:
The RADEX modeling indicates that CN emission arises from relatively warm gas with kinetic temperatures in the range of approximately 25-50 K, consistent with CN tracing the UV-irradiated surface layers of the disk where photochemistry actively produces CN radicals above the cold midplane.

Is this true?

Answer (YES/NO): NO